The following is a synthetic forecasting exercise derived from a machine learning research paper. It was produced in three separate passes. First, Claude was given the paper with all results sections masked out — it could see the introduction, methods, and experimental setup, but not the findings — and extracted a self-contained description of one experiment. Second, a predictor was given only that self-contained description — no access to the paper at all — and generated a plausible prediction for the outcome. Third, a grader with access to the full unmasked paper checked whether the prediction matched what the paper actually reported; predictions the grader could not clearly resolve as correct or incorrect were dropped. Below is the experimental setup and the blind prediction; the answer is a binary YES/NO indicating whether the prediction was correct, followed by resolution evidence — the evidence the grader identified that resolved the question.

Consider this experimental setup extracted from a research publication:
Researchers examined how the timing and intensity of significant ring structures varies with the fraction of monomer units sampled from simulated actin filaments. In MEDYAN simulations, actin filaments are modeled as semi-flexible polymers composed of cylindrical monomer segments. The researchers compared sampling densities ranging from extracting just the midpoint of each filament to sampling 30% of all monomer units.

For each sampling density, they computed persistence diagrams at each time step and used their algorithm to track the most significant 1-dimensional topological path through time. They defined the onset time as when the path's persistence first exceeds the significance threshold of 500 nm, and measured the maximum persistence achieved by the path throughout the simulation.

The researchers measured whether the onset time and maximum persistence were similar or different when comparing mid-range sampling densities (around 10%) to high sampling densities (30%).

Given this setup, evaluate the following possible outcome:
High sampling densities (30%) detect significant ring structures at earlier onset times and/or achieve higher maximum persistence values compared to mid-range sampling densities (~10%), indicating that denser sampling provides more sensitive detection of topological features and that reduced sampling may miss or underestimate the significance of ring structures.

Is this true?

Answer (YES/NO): NO